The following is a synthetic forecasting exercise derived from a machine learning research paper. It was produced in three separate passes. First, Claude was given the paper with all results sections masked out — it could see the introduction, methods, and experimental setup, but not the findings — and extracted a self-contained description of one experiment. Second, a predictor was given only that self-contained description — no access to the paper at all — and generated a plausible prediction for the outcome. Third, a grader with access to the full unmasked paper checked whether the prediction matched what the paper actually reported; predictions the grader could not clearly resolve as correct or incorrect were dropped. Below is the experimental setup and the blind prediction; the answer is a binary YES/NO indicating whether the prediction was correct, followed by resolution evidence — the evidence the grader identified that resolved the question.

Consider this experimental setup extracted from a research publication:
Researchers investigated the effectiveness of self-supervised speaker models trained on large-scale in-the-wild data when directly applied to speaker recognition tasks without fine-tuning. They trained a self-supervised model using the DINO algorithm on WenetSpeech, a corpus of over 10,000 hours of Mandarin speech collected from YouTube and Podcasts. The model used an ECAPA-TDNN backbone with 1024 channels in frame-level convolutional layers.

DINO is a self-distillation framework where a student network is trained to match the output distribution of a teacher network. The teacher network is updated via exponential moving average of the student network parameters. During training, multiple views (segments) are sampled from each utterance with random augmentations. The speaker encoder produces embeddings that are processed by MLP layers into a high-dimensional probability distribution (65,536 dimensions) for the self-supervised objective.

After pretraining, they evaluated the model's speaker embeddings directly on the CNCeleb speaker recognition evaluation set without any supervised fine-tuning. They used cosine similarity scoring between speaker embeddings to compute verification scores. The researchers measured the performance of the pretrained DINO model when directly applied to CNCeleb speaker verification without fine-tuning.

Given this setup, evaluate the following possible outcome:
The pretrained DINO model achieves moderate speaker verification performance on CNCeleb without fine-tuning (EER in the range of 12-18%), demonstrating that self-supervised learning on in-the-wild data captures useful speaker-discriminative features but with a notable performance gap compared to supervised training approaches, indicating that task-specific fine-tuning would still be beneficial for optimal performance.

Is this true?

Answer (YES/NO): YES